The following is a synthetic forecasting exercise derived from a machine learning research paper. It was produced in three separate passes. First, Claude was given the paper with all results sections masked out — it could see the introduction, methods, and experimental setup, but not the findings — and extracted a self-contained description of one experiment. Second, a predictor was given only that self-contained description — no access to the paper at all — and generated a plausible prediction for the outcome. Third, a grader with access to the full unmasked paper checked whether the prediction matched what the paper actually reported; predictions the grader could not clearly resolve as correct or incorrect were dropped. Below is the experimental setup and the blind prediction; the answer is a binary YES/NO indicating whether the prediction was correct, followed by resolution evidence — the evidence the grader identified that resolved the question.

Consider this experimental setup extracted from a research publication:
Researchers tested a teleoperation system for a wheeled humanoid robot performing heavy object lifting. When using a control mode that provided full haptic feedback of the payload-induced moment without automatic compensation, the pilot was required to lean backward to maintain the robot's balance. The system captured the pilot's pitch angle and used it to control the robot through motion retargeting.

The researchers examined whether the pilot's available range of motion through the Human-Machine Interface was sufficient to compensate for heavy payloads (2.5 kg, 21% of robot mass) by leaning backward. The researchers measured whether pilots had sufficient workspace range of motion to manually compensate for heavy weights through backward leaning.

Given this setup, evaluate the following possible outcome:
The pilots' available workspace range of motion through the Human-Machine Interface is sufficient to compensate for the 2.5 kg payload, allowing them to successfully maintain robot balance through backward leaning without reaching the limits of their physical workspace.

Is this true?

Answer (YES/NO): NO